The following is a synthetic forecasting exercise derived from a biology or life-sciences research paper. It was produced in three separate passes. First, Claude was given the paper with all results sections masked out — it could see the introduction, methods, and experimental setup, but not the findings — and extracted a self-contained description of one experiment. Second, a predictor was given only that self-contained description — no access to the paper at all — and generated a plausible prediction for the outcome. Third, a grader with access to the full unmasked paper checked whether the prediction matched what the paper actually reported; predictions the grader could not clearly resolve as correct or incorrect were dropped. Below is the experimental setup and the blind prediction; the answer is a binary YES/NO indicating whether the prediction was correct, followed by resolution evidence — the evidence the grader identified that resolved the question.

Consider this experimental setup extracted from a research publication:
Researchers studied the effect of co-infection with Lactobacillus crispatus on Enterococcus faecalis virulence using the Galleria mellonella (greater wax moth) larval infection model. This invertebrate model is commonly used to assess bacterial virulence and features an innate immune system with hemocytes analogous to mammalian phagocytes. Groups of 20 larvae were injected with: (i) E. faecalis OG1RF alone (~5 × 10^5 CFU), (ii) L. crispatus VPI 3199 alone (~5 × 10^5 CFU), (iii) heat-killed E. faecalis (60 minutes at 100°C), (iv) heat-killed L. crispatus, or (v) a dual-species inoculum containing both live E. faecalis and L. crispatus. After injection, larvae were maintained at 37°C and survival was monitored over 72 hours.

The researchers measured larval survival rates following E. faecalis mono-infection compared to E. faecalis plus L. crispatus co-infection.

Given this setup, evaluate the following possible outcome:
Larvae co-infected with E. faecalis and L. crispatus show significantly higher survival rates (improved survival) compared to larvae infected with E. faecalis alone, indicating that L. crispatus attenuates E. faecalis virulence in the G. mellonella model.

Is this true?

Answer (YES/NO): YES